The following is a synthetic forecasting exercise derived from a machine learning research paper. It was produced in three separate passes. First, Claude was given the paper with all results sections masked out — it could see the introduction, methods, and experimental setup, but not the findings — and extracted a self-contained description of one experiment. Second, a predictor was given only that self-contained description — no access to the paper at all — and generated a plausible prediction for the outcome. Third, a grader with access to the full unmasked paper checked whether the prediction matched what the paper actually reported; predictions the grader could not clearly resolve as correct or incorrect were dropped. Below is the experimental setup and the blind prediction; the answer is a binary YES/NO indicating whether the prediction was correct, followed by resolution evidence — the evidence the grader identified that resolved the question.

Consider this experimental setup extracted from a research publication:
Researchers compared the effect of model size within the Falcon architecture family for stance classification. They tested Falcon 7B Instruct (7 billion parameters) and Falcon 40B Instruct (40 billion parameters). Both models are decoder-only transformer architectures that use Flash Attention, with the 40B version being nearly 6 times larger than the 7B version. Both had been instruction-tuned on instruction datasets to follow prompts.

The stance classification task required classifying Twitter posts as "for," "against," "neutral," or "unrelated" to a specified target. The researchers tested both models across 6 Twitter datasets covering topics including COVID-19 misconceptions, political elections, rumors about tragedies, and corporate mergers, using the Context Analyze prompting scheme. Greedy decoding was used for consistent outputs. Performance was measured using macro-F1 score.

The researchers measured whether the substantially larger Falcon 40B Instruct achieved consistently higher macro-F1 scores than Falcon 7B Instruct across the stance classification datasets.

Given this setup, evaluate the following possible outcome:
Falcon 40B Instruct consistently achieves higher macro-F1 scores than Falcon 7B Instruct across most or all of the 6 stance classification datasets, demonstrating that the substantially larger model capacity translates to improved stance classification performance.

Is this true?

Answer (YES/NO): YES